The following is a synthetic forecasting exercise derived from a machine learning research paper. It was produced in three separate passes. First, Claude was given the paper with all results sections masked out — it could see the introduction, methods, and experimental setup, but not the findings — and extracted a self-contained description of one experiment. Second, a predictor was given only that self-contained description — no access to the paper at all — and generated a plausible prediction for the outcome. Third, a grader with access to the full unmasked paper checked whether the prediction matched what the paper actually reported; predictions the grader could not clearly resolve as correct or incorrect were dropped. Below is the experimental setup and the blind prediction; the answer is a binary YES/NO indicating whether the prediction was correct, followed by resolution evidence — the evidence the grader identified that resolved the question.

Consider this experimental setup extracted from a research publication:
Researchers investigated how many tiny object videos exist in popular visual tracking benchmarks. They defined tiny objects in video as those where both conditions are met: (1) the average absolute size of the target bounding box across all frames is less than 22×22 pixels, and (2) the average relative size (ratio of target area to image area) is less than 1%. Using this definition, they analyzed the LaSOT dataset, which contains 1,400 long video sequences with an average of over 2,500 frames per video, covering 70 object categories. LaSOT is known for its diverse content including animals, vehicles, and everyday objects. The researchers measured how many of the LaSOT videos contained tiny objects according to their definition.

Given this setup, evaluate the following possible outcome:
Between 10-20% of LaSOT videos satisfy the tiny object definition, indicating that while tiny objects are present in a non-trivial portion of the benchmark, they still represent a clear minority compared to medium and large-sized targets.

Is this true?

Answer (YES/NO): NO